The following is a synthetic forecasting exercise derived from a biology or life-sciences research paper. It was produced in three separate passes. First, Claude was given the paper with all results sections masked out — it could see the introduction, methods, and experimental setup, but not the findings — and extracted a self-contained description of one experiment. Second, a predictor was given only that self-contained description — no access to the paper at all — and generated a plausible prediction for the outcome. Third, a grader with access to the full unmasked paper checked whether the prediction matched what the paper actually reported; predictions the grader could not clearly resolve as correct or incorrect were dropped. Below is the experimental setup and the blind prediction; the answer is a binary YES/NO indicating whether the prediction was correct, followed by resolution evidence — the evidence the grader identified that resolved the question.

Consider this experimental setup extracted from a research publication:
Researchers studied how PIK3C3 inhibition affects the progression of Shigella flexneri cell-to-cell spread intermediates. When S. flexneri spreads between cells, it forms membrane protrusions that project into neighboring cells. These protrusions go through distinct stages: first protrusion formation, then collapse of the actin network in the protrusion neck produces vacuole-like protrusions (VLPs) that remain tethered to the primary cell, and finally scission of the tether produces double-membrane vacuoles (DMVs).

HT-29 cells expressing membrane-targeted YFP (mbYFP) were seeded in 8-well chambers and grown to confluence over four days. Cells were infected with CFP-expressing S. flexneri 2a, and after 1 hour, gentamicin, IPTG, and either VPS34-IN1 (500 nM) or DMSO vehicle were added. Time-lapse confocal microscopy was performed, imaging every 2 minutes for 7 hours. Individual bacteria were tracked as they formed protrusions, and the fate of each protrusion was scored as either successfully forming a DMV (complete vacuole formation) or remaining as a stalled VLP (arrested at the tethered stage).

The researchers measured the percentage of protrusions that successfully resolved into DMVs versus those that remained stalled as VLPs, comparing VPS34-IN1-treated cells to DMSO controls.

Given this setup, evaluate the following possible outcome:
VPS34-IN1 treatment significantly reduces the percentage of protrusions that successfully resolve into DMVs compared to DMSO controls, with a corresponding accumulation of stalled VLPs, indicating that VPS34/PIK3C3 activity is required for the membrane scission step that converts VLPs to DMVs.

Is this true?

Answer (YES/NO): YES